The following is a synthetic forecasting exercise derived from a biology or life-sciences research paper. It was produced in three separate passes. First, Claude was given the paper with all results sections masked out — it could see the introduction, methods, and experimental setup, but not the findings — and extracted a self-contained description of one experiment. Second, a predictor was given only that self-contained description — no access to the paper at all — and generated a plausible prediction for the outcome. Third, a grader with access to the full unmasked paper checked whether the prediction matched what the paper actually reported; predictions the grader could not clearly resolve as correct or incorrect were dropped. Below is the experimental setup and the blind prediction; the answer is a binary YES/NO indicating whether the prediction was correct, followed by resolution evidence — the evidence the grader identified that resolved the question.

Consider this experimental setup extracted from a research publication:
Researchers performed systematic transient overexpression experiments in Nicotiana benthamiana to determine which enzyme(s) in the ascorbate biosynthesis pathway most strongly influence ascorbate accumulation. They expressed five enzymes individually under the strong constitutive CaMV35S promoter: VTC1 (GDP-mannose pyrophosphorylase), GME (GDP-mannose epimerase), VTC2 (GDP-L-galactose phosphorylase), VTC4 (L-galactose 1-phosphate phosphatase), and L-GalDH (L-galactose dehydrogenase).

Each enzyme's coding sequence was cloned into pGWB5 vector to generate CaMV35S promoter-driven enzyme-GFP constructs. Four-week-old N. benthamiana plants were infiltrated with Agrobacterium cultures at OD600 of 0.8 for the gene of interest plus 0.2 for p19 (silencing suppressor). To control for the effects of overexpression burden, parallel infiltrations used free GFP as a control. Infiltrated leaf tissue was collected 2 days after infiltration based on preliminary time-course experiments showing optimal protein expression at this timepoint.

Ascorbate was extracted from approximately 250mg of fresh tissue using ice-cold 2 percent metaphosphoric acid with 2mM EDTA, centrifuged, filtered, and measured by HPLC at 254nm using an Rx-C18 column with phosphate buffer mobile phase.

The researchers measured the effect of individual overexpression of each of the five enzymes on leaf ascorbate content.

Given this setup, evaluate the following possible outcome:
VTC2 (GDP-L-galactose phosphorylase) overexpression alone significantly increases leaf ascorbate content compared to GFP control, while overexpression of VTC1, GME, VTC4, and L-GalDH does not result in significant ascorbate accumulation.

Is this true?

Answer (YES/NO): YES